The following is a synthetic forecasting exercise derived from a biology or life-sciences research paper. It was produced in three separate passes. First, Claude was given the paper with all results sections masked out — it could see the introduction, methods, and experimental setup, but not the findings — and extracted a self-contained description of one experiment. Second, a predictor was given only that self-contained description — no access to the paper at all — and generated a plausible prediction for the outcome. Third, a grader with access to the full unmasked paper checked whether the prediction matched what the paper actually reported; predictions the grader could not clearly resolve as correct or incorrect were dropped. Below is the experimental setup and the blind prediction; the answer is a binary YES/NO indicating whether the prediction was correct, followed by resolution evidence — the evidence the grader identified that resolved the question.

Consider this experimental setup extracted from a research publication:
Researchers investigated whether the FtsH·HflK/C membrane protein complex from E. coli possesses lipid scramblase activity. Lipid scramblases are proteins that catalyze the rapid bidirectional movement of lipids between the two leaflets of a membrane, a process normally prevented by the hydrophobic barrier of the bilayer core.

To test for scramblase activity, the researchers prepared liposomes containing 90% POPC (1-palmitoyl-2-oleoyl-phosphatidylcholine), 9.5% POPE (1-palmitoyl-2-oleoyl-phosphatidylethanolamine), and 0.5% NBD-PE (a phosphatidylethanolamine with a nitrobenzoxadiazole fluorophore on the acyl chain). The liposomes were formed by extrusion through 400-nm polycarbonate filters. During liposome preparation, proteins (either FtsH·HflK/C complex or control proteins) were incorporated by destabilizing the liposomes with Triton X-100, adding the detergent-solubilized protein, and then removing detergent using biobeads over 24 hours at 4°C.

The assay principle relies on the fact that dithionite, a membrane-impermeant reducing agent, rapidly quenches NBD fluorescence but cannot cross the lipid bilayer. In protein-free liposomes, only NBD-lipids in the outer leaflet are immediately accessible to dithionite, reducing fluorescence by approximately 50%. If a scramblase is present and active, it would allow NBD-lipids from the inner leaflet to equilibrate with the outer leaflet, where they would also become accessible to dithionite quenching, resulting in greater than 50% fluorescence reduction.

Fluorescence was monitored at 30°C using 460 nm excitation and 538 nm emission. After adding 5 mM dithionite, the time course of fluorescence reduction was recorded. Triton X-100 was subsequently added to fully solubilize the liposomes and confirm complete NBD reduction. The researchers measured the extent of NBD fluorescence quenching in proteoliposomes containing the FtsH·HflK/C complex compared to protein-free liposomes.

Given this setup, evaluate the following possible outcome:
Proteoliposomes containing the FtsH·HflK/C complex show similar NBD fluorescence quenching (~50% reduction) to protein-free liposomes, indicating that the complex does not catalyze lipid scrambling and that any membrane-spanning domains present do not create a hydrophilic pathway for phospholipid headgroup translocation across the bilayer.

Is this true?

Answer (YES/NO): NO